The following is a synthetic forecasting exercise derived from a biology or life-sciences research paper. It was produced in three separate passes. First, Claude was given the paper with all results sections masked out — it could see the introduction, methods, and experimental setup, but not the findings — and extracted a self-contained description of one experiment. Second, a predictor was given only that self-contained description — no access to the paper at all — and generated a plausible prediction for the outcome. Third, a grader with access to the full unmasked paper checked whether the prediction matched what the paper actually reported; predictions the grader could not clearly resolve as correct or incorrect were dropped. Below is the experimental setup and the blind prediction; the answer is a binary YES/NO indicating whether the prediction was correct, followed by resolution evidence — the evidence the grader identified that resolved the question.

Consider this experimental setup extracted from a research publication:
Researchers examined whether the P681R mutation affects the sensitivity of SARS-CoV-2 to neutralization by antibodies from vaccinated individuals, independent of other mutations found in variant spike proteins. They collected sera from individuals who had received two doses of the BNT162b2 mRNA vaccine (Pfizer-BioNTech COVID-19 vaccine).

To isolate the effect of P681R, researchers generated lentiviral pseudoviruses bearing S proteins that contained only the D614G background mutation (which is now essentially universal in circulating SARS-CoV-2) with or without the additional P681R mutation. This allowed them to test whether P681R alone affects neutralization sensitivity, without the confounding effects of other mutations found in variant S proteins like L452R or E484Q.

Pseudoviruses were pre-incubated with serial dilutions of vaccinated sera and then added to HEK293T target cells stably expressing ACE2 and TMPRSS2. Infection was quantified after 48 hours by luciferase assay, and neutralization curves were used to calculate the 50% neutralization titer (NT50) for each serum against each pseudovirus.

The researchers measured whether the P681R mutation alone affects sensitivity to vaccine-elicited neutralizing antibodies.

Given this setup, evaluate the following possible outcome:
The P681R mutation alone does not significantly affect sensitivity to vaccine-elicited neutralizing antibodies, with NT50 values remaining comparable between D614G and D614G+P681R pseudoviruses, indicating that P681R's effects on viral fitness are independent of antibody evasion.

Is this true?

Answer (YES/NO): NO